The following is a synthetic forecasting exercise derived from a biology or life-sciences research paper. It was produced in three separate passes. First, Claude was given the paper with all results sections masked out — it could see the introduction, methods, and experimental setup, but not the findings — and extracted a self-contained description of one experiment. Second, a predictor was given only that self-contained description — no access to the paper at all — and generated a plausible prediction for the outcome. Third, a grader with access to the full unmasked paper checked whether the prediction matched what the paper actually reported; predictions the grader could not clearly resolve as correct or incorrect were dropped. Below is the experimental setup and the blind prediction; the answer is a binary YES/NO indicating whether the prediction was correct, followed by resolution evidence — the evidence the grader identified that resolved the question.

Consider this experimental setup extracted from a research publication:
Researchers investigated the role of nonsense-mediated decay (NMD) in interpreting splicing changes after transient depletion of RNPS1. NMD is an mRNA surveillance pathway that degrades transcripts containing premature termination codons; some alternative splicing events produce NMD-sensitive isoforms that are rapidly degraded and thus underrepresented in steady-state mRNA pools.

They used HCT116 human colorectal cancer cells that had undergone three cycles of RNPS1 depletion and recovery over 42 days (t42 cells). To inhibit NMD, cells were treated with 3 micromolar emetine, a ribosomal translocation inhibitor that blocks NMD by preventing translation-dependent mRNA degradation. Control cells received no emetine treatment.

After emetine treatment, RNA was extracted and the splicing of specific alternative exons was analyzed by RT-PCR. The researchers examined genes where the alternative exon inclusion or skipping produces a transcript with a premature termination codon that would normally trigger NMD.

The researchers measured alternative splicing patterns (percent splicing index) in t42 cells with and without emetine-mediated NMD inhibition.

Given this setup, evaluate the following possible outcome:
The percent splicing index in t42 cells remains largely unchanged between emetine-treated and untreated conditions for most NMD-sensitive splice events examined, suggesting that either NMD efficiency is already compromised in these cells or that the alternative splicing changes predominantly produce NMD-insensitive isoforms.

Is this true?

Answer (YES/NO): YES